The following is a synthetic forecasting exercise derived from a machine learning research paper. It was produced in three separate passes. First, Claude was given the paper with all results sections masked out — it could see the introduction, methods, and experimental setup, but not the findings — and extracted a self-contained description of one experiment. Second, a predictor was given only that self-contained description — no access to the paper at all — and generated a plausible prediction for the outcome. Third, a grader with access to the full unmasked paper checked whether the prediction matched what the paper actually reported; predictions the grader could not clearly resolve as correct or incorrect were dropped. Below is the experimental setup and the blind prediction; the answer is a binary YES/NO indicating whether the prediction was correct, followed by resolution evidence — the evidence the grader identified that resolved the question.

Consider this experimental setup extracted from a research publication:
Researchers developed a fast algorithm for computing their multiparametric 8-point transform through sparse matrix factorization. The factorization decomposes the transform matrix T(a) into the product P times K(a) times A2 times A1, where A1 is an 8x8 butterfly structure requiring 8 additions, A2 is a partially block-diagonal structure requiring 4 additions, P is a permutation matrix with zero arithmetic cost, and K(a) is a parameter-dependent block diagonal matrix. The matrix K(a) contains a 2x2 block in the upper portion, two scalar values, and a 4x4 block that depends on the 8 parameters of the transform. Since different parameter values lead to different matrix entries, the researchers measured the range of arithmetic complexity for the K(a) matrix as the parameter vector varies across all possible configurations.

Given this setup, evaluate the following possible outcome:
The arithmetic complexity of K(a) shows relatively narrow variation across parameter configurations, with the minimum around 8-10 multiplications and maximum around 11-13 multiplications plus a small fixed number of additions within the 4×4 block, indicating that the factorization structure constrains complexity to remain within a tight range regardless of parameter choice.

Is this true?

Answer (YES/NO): NO